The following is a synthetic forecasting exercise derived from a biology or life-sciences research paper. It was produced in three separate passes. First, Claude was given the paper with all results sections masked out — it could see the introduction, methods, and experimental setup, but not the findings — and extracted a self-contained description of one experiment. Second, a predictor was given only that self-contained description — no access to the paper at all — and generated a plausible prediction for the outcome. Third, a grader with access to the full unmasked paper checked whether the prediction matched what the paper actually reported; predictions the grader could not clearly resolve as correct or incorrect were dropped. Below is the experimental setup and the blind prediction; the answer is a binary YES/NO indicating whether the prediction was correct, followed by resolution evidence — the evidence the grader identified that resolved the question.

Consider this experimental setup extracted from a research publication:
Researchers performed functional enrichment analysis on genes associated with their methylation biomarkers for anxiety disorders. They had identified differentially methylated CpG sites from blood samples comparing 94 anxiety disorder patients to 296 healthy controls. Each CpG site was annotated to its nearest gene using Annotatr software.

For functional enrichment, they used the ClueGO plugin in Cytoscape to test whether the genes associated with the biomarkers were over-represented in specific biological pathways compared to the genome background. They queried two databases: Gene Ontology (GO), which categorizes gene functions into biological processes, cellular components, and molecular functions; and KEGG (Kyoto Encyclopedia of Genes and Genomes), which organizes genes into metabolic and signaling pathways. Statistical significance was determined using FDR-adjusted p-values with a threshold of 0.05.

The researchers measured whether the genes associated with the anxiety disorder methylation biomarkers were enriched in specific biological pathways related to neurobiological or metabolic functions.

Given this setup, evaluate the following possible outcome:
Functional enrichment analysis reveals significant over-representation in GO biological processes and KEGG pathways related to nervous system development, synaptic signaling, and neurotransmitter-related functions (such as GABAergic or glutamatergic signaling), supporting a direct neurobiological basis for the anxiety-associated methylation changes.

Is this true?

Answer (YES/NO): NO